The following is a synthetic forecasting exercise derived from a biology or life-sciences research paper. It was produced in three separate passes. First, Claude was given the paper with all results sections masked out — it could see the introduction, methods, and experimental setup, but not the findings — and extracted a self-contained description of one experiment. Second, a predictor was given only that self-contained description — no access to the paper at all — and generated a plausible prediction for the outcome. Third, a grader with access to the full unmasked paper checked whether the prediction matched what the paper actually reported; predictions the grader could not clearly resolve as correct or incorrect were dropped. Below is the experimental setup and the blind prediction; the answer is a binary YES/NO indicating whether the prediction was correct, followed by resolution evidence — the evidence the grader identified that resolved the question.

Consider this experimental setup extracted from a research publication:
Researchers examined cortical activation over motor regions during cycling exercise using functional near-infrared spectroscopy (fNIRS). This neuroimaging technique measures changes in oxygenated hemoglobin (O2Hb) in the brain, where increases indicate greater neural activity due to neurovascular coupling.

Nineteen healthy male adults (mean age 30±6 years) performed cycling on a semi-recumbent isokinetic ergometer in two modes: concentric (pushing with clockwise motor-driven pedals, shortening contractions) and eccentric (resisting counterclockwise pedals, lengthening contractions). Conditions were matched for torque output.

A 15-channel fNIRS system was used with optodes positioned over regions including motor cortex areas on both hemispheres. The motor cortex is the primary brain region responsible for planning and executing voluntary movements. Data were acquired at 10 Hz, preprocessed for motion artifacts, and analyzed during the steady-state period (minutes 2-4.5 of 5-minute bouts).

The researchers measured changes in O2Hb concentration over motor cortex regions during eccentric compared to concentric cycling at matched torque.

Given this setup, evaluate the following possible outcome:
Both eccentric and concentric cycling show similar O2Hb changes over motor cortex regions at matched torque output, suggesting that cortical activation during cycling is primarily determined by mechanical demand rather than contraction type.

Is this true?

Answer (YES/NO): YES